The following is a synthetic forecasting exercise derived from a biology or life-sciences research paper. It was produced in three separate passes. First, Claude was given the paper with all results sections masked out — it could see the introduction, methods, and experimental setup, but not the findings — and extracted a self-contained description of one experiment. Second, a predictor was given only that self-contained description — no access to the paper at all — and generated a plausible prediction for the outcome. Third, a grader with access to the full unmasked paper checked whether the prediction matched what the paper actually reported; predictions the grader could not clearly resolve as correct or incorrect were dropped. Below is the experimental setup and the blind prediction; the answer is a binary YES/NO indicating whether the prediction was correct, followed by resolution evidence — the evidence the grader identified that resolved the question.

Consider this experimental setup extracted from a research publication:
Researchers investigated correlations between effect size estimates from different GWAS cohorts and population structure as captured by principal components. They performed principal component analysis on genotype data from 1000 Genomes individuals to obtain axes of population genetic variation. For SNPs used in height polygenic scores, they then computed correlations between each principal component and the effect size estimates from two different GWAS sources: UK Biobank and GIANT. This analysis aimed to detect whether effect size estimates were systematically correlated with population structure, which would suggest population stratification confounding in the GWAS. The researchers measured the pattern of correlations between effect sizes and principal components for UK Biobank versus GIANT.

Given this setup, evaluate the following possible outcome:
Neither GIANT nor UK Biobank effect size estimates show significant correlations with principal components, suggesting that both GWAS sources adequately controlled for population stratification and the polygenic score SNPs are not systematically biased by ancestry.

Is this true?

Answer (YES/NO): NO